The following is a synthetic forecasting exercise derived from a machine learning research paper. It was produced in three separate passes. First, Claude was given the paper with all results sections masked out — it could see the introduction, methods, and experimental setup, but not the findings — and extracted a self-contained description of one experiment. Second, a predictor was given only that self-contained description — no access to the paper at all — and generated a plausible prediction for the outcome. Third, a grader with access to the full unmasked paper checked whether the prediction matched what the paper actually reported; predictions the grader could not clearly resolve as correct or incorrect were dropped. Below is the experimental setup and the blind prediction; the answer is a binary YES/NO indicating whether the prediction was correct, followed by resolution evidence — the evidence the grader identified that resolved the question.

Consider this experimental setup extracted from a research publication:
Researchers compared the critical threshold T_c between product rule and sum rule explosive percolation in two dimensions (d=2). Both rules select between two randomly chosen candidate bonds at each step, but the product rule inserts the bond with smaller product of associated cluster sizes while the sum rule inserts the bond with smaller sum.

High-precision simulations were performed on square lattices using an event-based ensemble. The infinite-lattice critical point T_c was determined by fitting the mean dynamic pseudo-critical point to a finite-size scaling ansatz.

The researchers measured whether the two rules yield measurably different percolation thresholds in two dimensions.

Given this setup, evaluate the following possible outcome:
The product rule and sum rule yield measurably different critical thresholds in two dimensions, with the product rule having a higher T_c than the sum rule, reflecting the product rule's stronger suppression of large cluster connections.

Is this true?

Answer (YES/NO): NO